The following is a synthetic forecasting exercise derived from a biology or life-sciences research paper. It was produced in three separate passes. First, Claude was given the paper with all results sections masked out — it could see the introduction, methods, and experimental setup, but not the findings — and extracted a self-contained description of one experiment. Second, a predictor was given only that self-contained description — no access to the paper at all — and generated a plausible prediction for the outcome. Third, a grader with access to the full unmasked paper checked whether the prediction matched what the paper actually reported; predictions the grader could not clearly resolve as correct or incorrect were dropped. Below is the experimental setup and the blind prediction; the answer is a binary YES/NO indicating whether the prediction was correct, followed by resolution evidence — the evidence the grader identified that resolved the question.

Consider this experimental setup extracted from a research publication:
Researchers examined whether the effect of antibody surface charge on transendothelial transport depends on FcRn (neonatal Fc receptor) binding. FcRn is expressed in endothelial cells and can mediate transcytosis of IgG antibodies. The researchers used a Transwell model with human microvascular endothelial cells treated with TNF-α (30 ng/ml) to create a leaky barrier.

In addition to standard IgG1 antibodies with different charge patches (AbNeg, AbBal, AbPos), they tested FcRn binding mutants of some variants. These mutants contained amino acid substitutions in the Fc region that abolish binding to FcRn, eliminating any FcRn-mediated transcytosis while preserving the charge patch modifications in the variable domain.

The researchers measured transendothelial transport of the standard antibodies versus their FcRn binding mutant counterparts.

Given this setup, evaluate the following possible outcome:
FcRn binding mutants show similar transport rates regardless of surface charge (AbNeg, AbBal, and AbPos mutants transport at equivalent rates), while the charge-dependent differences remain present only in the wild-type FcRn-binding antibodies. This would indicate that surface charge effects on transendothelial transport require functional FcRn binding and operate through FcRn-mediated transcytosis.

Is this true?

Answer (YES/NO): NO